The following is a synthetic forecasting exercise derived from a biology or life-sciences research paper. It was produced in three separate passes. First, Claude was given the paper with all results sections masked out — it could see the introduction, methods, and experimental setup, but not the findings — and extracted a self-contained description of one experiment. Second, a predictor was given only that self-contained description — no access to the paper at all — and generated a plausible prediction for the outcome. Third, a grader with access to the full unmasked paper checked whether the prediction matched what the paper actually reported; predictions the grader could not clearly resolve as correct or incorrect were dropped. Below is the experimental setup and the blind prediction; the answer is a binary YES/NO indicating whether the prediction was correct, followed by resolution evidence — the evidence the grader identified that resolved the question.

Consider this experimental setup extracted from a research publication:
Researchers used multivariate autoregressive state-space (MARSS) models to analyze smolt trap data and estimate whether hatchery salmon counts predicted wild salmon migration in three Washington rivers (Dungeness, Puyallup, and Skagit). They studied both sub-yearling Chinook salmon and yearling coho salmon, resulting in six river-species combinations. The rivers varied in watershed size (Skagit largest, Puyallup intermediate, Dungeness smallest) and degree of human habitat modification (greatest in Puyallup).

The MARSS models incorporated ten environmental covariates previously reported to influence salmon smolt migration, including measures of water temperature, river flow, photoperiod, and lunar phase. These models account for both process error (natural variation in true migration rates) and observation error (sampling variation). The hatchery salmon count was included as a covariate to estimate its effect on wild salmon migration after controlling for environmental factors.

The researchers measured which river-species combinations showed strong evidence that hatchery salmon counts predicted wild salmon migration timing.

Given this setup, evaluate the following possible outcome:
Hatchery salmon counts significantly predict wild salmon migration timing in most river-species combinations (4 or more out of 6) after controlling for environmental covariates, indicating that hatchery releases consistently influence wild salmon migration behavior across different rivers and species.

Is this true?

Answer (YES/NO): YES